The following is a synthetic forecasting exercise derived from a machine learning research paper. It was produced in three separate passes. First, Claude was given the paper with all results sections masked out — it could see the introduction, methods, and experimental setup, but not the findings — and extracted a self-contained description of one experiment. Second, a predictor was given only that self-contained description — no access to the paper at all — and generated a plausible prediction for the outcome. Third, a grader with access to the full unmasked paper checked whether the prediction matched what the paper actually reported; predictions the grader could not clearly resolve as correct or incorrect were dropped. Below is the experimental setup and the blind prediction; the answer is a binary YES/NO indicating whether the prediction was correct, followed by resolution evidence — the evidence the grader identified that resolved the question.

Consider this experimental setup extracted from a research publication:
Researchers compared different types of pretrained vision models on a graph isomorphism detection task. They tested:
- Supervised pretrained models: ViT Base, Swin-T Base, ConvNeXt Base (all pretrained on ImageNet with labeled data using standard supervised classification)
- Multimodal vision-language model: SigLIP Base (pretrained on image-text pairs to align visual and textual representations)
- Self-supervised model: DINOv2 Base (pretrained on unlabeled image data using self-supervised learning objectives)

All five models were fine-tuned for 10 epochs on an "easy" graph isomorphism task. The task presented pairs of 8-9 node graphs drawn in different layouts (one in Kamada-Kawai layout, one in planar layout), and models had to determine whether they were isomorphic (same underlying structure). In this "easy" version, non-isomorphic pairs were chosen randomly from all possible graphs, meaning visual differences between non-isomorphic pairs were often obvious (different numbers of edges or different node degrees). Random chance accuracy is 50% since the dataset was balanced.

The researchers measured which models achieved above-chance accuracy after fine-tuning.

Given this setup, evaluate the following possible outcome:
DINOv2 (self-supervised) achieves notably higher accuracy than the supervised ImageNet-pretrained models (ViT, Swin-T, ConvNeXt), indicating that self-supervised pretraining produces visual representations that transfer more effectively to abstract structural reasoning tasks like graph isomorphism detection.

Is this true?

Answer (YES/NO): NO